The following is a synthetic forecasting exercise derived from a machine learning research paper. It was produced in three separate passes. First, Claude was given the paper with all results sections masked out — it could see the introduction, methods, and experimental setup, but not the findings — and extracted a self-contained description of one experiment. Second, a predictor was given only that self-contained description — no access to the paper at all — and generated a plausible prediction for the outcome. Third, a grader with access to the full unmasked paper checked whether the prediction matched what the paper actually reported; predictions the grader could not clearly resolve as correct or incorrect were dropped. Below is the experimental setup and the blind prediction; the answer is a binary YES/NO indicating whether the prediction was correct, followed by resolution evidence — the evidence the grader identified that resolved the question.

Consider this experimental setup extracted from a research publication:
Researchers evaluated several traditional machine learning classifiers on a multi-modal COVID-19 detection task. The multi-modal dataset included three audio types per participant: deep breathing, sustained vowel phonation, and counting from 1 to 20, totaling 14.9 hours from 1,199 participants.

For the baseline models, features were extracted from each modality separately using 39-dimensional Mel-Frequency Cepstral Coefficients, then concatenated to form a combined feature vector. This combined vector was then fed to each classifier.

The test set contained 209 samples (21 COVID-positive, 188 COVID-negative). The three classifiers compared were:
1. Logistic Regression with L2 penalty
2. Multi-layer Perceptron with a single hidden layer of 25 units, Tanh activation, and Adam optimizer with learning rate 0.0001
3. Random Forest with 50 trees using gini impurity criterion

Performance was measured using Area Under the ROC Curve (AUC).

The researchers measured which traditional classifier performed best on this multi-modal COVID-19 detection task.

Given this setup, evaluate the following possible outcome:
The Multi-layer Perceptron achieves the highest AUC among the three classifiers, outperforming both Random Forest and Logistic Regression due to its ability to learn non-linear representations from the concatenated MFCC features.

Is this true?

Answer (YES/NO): NO